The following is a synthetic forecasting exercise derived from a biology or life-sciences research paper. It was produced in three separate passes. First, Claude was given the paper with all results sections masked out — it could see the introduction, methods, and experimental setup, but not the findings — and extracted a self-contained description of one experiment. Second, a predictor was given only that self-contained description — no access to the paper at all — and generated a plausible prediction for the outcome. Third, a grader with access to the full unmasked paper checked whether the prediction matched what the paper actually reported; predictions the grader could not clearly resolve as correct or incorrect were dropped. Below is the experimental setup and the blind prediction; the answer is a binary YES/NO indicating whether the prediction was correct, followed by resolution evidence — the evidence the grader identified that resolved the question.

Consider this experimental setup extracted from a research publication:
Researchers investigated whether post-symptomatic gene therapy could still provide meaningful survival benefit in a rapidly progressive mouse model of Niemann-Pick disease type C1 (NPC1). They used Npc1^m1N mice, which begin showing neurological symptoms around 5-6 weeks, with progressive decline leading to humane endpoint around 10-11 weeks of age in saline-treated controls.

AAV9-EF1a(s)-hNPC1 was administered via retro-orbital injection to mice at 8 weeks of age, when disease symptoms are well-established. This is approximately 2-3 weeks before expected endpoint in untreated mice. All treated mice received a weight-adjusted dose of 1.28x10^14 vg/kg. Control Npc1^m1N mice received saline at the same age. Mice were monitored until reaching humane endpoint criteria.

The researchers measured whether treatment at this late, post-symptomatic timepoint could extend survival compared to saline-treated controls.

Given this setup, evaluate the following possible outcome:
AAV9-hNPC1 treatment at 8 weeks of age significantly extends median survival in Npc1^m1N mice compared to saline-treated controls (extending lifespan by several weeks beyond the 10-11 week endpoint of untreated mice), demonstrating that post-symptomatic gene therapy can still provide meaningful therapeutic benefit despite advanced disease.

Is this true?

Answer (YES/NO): NO